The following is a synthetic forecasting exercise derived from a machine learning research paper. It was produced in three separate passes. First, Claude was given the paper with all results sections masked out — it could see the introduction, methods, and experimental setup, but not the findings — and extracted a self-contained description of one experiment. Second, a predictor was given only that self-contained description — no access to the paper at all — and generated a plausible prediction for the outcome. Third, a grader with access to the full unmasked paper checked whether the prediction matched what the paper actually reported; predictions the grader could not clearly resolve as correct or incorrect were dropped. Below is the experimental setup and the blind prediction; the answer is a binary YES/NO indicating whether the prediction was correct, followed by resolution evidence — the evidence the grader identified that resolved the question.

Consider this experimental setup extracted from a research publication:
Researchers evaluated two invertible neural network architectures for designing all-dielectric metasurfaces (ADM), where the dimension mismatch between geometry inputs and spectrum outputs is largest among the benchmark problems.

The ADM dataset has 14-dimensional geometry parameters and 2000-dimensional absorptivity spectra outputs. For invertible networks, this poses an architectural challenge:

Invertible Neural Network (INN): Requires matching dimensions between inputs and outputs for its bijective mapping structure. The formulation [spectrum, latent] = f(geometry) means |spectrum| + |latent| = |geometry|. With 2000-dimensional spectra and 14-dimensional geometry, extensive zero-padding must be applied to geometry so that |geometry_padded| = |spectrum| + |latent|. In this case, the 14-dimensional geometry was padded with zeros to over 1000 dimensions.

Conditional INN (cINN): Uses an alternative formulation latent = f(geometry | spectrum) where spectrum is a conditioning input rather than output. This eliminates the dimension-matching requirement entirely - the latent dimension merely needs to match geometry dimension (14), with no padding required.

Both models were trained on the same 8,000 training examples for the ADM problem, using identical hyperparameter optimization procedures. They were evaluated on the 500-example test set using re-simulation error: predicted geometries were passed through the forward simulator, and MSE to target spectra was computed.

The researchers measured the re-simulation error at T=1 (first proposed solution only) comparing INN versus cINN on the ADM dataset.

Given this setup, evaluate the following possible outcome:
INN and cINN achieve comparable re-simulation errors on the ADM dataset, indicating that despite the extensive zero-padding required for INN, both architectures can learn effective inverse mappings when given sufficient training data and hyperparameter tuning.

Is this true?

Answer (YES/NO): NO